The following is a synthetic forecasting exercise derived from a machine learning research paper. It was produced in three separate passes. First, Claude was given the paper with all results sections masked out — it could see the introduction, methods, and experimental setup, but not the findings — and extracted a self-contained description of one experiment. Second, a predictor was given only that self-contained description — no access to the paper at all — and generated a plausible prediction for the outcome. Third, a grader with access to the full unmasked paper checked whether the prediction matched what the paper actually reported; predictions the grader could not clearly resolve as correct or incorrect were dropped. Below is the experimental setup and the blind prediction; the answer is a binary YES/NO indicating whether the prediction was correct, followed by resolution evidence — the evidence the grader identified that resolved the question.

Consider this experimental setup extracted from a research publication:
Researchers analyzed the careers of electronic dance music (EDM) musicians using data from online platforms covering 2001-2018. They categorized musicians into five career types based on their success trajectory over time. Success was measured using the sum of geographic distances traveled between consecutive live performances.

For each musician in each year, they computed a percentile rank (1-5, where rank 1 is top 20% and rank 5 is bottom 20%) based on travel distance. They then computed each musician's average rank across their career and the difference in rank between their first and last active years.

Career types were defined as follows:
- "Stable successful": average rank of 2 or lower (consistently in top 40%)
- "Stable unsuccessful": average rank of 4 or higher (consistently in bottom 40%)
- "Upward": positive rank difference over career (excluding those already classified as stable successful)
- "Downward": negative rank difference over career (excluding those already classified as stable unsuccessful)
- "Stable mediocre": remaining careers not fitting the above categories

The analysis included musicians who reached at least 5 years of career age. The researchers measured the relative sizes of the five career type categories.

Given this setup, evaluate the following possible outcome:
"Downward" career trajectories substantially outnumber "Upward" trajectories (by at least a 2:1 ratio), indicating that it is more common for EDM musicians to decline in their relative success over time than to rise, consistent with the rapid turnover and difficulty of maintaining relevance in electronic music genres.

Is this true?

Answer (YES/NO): YES